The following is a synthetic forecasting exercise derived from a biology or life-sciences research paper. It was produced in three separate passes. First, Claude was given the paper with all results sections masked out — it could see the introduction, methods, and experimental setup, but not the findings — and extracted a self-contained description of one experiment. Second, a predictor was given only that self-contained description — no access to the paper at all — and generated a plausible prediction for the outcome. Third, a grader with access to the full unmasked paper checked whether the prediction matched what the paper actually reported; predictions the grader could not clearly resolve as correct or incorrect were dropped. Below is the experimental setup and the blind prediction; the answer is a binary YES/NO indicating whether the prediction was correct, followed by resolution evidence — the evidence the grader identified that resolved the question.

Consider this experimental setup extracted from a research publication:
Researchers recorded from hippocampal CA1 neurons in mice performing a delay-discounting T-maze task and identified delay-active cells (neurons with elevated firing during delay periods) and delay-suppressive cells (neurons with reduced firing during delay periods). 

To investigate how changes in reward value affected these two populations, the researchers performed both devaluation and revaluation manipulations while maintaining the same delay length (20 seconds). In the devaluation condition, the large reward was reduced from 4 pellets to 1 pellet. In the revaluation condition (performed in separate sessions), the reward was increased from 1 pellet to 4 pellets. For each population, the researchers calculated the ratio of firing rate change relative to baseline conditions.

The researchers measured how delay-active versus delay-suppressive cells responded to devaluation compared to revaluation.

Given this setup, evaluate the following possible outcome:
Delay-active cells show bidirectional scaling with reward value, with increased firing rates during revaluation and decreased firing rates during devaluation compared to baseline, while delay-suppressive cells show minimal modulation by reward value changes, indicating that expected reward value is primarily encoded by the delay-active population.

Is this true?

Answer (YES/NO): NO